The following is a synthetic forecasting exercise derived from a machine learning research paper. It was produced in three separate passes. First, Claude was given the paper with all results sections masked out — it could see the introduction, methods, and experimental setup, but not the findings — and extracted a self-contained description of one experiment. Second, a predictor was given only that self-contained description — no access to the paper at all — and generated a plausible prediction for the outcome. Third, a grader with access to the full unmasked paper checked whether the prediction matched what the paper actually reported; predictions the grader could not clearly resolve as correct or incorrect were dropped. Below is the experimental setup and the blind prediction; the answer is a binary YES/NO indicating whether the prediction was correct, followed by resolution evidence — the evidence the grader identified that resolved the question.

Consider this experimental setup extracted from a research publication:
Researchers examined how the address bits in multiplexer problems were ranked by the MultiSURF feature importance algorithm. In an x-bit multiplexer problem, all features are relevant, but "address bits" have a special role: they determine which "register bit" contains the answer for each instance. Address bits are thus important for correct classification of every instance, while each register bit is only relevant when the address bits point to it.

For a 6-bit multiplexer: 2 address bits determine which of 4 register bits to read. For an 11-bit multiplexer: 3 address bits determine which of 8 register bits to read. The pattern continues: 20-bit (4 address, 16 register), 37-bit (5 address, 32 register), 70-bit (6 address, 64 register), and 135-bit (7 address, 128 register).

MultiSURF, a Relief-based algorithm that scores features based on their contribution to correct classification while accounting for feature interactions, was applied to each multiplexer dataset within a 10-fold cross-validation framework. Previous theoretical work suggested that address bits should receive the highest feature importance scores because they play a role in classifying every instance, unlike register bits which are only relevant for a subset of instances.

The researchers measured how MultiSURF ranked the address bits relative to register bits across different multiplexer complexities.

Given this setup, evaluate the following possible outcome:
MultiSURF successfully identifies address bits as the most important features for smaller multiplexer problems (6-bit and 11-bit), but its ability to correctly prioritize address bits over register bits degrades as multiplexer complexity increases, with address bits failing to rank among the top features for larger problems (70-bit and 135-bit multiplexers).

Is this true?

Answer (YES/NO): NO